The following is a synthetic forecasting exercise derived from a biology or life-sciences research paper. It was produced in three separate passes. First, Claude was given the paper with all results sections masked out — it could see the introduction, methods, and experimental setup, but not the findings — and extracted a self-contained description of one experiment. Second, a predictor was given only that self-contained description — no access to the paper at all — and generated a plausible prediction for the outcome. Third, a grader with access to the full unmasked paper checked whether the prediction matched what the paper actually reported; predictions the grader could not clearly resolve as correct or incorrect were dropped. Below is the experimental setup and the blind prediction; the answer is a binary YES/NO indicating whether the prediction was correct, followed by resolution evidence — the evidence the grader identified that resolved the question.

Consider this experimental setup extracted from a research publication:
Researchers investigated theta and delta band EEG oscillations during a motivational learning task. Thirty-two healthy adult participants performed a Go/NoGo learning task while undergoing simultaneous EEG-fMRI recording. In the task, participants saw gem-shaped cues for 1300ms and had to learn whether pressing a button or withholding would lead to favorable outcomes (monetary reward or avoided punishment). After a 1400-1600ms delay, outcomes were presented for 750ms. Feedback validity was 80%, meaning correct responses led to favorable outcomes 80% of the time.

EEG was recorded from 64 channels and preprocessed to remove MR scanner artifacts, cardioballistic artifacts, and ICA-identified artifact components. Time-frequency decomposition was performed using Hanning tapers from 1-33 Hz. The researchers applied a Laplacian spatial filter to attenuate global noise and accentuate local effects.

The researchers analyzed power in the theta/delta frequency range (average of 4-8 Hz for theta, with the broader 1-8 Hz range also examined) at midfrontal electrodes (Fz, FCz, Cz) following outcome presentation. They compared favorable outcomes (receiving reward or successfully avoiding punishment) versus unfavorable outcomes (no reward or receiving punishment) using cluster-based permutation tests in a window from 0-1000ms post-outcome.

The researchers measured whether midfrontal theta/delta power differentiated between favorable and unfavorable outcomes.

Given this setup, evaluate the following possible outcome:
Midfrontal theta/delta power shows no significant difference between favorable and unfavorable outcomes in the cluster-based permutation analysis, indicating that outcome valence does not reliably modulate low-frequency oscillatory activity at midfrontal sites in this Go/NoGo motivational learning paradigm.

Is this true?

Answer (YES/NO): NO